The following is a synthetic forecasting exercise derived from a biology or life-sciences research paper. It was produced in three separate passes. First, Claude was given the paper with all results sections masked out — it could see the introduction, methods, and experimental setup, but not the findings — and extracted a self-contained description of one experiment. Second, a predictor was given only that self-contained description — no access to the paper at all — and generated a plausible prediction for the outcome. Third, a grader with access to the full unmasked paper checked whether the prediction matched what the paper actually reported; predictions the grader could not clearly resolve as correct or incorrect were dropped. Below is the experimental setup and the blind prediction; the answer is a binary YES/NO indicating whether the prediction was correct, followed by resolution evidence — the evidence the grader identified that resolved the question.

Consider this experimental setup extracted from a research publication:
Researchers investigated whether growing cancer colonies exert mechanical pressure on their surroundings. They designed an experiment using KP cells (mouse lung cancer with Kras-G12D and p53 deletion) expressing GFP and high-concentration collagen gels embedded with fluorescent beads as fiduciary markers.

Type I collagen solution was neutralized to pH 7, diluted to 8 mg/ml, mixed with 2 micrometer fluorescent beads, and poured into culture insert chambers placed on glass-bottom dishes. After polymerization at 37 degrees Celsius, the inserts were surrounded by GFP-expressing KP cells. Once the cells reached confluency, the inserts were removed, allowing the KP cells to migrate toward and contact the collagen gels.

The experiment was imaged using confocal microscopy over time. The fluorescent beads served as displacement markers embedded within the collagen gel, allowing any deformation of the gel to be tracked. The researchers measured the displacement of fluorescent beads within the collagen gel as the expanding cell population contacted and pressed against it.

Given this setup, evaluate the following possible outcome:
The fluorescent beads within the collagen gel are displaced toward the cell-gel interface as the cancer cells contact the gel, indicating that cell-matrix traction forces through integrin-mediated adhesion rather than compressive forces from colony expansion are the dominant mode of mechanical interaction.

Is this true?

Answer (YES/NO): NO